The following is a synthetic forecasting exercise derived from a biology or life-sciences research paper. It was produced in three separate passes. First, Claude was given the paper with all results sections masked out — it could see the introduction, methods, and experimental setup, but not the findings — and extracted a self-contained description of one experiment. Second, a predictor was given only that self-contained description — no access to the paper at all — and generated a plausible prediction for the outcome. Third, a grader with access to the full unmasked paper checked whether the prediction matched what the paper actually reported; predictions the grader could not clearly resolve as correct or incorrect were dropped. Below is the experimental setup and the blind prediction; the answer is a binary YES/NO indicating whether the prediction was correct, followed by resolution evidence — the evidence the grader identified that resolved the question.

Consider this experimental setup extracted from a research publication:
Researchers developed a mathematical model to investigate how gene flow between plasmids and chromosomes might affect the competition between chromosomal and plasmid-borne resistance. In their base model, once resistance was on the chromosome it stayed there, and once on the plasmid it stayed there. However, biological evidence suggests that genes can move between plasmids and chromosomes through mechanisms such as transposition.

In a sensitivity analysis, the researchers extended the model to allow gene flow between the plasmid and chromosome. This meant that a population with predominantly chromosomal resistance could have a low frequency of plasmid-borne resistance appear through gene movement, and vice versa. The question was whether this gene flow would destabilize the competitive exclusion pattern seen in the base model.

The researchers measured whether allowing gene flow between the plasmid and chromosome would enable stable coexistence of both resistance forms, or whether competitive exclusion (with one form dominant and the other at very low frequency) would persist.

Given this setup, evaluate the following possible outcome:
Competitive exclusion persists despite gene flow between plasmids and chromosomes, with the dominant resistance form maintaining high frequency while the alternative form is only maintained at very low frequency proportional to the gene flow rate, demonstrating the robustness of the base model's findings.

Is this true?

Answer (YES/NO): YES